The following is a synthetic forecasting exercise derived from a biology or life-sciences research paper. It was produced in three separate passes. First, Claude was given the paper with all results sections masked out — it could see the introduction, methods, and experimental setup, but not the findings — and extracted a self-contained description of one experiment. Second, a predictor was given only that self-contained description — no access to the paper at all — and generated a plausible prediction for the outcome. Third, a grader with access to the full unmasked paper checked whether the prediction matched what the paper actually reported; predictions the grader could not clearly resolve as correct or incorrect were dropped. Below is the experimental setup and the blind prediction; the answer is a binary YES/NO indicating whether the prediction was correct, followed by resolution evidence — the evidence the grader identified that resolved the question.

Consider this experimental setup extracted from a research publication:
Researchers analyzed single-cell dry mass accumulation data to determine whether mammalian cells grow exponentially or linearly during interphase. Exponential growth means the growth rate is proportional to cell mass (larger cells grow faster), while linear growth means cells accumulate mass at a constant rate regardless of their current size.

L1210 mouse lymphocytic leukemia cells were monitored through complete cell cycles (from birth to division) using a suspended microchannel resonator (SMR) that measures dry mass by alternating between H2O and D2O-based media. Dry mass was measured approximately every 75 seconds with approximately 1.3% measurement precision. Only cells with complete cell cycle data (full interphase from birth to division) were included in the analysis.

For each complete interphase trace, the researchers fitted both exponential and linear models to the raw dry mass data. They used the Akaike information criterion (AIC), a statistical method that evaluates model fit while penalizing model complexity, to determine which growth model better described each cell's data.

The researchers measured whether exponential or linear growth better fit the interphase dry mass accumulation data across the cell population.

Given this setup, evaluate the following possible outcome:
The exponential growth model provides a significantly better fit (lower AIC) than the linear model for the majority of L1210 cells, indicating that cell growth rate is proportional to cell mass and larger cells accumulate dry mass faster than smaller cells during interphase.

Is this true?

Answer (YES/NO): YES